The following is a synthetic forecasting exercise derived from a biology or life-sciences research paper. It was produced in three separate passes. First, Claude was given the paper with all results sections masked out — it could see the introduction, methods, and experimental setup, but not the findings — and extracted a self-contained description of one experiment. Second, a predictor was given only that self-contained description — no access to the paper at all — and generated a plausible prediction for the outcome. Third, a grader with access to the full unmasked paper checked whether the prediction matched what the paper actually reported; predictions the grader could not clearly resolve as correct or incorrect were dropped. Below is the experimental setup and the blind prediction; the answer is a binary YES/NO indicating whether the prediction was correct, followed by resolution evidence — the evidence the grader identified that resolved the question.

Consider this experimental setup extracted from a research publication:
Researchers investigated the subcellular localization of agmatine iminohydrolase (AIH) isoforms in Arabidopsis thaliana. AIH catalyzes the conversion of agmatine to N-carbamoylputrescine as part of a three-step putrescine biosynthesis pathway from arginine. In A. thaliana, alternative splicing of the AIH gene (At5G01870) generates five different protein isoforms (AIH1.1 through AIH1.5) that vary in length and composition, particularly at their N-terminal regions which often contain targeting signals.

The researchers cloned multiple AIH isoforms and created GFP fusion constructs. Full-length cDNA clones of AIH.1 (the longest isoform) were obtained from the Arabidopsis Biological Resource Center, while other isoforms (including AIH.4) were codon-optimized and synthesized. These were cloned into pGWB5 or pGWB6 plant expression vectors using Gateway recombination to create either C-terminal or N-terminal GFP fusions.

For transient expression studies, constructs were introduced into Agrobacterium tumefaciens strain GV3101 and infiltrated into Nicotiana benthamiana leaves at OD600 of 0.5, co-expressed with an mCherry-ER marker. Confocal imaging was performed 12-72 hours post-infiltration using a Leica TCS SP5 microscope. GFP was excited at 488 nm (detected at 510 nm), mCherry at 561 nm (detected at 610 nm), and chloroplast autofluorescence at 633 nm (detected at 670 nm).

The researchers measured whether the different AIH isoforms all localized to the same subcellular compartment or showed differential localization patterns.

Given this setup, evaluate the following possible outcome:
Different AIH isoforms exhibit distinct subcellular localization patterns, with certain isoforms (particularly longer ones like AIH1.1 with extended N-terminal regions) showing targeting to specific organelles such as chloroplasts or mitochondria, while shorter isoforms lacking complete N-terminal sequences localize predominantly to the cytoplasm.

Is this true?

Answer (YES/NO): NO